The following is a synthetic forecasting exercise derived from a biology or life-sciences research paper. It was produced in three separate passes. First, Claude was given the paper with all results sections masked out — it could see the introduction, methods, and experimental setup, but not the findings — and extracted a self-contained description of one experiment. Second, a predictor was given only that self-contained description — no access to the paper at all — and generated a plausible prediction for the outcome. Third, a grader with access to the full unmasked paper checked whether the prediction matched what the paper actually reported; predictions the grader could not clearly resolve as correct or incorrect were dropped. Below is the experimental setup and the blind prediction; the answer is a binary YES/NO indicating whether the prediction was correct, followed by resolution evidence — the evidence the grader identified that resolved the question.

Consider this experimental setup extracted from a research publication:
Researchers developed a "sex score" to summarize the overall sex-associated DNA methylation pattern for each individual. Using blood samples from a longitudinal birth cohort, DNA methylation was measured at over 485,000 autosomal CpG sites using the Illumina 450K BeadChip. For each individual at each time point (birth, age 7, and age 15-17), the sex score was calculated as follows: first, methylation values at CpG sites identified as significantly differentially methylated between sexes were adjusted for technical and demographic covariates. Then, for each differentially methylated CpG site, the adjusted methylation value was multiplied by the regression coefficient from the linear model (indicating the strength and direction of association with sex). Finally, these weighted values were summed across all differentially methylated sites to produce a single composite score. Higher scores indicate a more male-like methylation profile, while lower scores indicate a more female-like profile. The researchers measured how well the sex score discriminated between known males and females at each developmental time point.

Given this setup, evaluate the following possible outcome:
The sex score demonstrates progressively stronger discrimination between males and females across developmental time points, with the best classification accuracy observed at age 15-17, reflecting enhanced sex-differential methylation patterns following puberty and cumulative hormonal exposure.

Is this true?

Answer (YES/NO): NO